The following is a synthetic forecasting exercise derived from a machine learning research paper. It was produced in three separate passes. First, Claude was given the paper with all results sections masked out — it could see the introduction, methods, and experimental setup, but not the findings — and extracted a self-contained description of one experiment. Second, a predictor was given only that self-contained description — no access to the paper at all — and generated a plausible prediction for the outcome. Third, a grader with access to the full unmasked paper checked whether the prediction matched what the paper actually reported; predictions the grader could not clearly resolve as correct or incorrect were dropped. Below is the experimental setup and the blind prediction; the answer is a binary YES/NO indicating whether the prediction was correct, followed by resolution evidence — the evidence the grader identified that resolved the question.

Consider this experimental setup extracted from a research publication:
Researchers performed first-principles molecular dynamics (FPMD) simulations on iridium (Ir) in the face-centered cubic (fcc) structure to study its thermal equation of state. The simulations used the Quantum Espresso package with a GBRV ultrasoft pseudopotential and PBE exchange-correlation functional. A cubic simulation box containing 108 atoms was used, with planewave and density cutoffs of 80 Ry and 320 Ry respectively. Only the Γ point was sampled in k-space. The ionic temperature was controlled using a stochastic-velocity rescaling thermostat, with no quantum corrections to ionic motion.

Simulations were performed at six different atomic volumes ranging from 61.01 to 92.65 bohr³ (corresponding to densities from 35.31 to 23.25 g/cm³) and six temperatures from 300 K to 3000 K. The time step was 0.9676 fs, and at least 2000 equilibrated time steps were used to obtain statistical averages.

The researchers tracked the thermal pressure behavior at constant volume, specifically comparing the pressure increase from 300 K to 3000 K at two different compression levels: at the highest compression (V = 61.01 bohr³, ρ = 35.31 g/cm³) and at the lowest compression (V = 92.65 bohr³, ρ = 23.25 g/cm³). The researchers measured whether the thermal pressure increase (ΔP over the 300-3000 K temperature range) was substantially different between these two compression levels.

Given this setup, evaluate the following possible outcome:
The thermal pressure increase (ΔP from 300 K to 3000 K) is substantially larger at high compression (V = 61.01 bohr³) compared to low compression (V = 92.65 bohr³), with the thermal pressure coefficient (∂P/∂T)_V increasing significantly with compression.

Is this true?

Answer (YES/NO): NO